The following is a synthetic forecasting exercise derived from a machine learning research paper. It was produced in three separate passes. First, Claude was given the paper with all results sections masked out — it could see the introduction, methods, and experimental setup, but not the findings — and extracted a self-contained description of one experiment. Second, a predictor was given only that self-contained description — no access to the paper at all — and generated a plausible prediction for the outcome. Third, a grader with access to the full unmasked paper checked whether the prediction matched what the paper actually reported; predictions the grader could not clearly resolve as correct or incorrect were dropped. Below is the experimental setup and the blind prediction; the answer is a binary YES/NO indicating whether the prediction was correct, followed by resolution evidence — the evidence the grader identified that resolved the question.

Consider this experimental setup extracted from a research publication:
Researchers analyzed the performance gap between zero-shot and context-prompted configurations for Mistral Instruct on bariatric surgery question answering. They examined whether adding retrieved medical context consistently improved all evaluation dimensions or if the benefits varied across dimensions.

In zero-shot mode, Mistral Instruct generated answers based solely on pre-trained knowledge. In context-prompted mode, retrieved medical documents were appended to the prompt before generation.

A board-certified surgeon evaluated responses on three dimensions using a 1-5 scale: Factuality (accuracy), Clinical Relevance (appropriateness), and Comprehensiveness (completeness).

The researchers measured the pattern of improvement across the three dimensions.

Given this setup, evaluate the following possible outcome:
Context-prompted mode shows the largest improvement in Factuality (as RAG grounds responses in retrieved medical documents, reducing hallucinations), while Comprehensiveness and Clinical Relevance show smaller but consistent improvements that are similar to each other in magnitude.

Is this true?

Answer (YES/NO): NO